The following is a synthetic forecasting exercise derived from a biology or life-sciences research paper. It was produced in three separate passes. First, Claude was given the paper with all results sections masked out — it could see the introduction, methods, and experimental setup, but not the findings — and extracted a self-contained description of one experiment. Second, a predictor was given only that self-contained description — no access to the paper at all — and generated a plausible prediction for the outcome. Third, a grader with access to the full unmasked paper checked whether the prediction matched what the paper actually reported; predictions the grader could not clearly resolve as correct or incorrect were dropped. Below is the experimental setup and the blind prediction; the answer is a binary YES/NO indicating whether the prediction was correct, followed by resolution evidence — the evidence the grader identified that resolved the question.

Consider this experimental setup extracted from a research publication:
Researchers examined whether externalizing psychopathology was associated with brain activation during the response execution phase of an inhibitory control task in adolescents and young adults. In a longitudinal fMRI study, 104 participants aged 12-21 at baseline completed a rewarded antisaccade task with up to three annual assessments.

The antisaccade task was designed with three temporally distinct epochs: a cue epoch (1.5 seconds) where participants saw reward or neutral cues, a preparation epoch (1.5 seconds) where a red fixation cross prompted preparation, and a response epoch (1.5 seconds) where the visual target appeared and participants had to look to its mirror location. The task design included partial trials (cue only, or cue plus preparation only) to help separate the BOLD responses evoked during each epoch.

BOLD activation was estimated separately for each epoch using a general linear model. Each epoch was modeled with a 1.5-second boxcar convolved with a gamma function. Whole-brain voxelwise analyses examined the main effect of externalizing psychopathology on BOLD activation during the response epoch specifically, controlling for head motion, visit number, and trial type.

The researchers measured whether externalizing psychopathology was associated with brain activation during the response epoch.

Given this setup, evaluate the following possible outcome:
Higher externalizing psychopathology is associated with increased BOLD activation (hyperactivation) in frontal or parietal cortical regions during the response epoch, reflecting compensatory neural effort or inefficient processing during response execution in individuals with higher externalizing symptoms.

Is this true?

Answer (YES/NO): NO